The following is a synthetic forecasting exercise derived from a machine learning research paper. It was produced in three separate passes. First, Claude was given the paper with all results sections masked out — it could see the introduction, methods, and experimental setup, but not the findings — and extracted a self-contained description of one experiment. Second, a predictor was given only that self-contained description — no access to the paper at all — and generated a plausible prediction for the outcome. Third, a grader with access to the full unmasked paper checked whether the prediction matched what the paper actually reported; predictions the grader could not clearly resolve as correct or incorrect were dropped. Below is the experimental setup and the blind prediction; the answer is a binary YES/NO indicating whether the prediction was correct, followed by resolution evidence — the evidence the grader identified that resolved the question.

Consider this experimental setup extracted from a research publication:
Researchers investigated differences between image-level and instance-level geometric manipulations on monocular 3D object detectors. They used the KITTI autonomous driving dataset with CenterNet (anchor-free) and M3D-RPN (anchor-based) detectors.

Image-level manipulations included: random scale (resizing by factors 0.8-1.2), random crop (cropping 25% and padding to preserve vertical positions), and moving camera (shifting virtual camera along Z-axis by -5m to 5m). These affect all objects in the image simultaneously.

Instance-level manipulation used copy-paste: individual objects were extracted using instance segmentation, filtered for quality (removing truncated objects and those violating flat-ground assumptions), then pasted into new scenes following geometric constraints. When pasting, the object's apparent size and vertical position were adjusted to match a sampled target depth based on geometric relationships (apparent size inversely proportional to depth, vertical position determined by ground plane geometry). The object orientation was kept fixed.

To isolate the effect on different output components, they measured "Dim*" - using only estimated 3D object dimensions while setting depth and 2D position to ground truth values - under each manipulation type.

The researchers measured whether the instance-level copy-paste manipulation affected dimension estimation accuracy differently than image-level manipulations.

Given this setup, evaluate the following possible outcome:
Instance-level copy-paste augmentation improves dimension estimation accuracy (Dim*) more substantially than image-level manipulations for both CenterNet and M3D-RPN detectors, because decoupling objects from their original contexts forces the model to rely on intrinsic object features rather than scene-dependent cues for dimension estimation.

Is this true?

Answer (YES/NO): NO